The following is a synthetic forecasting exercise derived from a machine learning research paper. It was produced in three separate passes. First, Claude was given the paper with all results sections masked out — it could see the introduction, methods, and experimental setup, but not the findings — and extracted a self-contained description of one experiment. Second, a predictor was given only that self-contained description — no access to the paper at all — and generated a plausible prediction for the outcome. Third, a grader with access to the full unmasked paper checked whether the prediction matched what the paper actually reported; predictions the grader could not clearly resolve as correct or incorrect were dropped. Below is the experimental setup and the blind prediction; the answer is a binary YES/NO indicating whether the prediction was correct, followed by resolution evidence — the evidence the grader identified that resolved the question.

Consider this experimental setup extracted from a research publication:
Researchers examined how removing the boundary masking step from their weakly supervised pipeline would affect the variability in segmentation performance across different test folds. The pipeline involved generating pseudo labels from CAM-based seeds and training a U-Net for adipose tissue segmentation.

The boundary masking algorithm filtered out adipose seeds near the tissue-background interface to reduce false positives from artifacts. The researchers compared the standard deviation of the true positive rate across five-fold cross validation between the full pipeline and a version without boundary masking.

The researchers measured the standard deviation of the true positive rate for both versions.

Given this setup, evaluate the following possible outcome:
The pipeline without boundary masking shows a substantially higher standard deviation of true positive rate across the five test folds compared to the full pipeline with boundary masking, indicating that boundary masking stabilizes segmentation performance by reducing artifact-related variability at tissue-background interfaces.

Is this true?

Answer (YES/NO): YES